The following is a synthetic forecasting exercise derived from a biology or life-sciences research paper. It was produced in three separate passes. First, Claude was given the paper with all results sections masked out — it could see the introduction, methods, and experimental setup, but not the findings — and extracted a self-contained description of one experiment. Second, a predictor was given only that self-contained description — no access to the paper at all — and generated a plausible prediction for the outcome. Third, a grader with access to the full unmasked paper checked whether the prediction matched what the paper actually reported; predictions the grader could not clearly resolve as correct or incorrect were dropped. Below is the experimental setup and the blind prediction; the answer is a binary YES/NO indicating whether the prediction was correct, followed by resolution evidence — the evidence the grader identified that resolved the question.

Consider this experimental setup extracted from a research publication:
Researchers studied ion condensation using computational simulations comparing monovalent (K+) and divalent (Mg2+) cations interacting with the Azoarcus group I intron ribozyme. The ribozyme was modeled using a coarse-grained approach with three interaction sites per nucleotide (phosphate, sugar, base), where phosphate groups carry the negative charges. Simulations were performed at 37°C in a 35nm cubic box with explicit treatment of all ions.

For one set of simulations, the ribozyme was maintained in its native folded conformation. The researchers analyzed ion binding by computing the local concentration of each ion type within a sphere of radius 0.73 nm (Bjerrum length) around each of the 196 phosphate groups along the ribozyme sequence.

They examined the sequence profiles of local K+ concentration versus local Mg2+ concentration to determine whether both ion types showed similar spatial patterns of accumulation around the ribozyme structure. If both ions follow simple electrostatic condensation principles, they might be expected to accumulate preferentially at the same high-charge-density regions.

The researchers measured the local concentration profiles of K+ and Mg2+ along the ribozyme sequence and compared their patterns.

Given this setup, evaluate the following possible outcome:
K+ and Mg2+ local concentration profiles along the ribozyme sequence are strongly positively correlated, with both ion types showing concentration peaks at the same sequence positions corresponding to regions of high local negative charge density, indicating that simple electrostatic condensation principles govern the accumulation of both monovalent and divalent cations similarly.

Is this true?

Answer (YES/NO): NO